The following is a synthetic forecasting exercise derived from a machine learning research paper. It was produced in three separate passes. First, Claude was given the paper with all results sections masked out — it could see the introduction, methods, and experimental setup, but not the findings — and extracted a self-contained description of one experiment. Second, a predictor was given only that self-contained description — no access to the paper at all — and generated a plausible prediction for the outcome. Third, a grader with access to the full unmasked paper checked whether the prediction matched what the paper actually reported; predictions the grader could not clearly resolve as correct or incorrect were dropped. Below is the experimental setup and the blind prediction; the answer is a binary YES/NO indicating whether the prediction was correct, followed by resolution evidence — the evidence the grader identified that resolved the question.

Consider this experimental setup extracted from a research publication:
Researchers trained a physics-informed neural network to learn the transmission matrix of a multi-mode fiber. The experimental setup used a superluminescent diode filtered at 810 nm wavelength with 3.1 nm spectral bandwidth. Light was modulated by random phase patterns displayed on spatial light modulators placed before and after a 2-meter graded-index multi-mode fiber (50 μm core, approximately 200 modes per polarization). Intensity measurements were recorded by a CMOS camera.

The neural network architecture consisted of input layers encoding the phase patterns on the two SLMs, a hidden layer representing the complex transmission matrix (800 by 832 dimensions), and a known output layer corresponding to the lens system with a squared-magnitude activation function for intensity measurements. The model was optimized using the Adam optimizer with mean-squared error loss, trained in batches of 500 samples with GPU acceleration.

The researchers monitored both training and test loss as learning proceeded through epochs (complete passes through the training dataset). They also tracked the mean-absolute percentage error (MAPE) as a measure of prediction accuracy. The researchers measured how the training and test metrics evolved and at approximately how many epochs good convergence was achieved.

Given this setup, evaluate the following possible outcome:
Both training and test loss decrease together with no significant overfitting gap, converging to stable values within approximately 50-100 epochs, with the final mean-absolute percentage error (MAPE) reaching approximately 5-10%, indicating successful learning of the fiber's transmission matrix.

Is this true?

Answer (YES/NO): NO